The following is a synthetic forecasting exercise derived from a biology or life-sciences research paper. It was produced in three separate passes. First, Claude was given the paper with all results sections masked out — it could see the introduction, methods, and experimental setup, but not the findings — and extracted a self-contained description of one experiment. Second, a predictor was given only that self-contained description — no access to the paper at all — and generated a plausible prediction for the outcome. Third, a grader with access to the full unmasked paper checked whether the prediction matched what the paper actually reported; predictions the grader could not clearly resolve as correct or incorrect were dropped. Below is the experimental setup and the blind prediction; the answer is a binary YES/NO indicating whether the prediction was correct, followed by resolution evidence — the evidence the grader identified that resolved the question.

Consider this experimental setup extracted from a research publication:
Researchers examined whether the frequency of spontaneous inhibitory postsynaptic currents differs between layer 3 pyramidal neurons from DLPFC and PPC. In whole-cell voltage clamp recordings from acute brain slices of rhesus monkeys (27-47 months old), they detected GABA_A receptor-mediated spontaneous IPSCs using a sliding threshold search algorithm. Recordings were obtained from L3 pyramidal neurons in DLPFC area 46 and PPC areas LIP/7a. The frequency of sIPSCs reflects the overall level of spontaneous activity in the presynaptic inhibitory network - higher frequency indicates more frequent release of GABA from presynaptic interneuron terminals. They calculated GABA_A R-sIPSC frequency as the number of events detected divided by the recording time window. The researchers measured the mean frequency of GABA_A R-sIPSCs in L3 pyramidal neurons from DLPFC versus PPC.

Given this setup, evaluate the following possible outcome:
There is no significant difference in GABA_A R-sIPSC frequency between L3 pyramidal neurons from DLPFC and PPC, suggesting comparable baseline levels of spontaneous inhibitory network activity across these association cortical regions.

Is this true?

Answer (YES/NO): YES